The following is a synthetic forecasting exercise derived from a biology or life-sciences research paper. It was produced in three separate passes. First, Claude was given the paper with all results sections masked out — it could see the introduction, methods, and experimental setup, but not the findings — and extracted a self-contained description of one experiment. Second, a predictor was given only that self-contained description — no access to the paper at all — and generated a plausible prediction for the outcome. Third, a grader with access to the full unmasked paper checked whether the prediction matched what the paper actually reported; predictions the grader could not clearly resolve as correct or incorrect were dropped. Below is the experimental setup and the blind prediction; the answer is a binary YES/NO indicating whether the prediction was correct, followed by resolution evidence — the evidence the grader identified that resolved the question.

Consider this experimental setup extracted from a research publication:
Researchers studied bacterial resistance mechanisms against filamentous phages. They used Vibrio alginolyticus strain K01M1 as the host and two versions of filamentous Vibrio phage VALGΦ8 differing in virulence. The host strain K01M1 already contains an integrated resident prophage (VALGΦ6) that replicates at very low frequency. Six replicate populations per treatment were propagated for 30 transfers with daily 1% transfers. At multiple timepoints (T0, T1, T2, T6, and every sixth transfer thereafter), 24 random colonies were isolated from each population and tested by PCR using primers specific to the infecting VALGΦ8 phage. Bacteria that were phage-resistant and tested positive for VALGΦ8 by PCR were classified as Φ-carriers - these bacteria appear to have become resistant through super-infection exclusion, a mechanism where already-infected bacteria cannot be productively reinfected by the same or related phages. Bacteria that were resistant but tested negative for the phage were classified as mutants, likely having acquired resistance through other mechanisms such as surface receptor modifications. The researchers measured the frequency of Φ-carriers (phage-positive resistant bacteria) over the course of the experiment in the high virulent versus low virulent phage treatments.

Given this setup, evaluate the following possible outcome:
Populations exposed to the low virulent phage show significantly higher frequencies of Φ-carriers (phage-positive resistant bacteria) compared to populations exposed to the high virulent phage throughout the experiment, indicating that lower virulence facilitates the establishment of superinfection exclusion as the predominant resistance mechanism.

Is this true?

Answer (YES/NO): NO